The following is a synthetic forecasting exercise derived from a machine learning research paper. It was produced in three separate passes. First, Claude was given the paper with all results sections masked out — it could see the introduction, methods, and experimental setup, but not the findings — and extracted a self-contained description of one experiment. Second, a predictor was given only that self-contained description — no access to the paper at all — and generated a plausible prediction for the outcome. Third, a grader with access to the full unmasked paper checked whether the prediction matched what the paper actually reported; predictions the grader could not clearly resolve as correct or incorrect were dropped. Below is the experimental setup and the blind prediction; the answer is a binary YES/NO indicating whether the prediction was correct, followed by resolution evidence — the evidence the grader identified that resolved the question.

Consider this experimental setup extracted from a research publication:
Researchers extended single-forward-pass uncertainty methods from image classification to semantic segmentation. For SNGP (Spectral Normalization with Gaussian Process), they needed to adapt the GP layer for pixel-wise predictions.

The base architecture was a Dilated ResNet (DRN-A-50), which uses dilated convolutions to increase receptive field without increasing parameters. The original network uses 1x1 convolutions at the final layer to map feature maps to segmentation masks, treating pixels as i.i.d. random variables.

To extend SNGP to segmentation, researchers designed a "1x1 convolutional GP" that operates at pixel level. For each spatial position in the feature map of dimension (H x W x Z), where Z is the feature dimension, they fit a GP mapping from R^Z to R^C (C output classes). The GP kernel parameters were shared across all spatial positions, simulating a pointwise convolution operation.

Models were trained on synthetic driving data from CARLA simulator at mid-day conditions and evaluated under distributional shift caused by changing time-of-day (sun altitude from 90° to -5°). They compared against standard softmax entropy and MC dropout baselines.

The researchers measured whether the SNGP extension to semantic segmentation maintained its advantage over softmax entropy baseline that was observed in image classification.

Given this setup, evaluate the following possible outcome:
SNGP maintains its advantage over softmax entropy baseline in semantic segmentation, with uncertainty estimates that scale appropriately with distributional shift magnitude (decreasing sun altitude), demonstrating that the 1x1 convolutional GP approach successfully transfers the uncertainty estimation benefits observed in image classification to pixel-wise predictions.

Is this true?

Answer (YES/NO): NO